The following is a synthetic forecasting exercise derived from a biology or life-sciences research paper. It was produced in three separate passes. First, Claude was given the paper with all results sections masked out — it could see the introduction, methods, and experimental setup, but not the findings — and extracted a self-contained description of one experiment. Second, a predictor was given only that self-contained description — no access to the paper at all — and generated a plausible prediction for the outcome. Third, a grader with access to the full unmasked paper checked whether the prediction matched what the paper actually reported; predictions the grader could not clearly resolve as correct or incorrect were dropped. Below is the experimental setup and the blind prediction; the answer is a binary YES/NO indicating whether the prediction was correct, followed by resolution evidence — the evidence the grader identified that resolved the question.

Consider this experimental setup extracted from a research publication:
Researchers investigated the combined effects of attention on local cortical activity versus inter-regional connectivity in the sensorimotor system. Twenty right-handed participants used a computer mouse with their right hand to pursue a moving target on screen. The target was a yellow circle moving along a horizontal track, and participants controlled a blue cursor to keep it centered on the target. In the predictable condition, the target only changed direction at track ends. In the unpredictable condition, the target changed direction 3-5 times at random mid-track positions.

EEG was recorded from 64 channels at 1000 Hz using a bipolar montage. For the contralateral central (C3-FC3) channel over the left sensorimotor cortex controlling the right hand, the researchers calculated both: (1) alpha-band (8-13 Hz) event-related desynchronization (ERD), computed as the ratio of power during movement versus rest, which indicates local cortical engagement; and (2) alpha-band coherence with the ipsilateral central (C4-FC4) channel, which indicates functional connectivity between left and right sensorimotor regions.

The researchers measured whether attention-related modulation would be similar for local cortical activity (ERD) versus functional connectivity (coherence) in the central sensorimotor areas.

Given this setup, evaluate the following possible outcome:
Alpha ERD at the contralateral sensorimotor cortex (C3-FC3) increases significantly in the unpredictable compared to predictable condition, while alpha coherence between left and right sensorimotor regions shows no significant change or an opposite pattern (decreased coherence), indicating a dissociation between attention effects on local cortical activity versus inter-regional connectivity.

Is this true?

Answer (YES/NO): NO